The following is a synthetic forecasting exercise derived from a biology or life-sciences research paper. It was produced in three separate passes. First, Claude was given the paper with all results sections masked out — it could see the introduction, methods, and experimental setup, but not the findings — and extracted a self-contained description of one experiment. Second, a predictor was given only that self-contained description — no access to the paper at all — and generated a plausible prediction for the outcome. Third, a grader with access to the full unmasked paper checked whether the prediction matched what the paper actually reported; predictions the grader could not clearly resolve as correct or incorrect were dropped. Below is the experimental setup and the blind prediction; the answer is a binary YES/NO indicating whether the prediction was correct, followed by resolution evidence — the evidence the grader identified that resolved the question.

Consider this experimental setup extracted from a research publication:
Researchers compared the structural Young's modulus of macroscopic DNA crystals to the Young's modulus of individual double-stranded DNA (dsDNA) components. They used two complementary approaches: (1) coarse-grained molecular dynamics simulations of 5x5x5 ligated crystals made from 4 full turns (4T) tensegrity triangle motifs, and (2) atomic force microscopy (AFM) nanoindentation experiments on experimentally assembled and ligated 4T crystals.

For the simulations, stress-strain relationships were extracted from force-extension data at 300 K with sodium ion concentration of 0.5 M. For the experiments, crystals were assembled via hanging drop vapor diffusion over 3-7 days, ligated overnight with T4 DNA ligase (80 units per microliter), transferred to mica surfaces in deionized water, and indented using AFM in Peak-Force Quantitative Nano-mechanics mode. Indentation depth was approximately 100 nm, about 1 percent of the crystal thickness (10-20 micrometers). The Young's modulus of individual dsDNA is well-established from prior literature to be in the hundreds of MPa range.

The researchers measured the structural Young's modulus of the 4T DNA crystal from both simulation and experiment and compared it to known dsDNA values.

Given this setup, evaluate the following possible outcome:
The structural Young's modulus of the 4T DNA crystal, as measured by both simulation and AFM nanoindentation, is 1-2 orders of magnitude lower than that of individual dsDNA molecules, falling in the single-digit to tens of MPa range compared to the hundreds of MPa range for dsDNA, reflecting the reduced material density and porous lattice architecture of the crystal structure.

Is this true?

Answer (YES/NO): YES